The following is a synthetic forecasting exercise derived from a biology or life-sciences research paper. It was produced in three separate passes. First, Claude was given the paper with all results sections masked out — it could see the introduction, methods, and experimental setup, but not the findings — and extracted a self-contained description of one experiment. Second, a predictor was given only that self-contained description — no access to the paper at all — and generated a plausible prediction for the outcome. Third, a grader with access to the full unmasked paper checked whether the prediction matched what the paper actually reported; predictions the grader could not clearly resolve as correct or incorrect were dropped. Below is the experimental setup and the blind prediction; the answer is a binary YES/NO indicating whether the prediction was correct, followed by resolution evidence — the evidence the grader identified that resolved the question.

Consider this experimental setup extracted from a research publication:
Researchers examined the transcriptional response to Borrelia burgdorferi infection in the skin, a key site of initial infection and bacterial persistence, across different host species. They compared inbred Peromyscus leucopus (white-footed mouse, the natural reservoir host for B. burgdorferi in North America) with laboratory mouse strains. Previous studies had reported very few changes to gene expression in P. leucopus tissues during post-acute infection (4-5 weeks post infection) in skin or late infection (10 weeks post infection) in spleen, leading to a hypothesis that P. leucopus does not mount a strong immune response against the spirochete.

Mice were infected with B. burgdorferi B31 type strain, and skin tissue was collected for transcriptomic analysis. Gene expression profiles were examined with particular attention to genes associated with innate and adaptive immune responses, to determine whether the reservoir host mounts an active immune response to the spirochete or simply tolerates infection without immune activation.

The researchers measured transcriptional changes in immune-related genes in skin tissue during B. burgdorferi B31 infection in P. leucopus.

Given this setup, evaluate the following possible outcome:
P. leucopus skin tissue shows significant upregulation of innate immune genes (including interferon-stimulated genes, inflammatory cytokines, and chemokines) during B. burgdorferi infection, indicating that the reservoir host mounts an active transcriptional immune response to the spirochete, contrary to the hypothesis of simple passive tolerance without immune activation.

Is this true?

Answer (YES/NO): NO